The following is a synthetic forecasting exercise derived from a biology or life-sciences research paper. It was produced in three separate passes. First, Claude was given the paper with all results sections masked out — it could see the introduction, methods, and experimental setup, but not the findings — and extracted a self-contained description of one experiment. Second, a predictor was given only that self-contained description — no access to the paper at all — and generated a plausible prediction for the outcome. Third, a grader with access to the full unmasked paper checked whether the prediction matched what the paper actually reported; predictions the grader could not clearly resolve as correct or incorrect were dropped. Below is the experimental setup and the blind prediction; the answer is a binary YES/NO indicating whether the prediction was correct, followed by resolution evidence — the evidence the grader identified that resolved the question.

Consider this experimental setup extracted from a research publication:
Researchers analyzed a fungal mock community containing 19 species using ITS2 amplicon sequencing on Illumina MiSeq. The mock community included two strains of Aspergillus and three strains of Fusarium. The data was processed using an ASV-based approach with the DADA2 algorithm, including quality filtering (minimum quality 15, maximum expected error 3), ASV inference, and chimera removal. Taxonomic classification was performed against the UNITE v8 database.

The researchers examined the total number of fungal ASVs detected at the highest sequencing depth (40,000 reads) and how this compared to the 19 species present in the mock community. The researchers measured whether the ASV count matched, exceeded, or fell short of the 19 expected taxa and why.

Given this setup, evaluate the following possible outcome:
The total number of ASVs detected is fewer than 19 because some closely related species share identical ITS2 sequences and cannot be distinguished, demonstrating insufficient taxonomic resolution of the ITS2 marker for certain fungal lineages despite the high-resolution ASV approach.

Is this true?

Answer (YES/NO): NO